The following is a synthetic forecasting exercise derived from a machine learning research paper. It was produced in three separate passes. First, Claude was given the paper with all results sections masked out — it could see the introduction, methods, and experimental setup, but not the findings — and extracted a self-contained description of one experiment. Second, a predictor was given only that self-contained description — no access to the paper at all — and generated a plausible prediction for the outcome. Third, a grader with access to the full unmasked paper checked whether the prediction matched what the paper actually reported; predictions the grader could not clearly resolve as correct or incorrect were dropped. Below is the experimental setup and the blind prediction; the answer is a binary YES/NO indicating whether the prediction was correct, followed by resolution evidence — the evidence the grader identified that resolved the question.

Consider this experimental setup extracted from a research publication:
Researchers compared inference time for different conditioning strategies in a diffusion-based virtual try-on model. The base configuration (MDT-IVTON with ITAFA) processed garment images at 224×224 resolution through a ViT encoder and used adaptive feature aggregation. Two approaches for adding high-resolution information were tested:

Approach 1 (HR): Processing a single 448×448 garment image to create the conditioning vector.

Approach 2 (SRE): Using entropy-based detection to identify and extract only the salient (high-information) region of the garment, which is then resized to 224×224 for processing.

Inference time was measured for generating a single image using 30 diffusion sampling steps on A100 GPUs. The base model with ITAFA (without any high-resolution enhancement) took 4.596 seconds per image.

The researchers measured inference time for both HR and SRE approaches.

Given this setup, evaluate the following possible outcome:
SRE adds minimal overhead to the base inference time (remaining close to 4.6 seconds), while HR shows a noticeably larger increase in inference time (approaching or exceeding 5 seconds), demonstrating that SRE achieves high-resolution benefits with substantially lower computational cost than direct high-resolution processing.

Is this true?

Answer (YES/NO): YES